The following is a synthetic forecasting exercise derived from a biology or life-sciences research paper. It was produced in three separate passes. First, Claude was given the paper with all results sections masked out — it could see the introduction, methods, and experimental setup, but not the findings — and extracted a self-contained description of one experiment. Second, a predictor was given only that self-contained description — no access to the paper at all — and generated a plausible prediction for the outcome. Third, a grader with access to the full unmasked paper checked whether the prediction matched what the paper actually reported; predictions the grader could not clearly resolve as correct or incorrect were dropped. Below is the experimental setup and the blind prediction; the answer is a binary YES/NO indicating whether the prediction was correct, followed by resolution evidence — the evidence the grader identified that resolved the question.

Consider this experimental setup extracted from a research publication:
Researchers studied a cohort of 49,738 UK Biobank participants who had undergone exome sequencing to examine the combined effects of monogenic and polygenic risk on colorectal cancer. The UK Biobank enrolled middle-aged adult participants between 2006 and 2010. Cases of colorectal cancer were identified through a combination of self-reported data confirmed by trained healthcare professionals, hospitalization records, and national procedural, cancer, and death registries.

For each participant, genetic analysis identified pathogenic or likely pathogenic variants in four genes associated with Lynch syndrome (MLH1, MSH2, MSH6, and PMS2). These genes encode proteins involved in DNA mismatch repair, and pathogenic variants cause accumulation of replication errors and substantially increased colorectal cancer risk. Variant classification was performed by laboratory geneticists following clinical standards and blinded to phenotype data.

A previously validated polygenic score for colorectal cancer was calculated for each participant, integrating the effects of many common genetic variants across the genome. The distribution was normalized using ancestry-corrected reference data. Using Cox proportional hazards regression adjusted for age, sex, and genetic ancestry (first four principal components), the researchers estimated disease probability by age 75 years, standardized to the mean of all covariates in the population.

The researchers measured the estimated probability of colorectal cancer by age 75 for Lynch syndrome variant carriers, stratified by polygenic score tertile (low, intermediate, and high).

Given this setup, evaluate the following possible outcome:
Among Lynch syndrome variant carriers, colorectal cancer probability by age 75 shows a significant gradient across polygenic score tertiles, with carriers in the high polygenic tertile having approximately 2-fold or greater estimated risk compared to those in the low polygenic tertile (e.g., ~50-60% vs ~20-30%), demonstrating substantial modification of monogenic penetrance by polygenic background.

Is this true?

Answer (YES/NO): NO